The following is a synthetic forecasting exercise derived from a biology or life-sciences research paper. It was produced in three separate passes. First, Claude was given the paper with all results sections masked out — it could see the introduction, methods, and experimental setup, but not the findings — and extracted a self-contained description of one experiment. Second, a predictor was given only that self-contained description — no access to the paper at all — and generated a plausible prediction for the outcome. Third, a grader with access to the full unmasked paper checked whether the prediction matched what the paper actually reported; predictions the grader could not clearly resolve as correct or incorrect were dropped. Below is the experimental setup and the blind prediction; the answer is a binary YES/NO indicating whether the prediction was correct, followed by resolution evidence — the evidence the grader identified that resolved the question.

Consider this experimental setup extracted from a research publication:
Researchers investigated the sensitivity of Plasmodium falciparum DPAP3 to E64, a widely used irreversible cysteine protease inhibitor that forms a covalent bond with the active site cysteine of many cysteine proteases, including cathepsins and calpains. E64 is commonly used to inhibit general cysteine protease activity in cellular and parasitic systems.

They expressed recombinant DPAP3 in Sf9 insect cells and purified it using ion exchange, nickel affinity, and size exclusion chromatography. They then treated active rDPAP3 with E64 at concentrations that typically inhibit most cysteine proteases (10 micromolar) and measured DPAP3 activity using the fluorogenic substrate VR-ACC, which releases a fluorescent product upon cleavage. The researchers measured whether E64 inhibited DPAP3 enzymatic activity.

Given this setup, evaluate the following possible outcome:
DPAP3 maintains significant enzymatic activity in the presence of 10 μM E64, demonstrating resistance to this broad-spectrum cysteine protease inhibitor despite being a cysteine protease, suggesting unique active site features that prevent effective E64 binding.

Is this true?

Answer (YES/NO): YES